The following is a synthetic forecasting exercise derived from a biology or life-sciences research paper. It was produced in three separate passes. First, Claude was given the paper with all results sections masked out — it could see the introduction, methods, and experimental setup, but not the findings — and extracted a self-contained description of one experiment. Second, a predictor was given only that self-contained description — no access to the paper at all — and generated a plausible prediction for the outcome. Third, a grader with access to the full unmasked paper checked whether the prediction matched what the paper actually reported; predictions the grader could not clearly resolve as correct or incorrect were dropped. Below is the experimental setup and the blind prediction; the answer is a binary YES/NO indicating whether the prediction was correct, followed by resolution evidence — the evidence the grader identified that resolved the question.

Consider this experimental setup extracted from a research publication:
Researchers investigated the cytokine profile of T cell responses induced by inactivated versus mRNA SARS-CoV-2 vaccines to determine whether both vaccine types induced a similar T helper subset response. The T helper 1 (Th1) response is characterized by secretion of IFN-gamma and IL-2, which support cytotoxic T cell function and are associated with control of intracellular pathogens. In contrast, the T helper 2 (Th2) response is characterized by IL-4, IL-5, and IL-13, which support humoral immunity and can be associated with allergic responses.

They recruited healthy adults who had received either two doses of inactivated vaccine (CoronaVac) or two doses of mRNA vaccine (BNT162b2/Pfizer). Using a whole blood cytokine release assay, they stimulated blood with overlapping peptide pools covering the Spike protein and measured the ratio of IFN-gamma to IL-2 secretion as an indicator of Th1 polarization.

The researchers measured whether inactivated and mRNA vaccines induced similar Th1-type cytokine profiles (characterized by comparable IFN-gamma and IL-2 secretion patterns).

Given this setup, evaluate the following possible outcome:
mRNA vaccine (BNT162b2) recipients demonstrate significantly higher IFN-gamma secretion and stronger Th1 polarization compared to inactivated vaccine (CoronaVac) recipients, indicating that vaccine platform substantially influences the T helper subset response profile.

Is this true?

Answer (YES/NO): NO